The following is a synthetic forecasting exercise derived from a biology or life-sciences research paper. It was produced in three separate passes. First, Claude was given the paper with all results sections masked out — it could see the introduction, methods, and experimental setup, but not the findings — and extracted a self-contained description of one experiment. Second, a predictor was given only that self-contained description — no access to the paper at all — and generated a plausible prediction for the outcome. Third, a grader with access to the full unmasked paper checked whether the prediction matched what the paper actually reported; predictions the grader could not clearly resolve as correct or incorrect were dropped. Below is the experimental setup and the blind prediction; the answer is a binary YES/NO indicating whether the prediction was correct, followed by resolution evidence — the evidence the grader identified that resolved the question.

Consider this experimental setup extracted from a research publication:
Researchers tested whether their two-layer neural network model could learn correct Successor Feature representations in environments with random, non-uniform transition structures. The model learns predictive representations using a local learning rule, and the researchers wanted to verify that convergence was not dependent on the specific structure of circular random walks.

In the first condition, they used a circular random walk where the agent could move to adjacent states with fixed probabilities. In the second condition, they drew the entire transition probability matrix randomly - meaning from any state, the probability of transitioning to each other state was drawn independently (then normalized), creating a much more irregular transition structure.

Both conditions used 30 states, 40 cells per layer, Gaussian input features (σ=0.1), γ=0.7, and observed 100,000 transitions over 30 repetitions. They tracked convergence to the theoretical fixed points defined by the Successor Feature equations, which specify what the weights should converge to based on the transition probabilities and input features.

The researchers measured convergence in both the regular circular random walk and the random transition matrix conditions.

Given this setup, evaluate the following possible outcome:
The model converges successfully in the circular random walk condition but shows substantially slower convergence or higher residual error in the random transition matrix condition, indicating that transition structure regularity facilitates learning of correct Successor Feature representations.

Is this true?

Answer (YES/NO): NO